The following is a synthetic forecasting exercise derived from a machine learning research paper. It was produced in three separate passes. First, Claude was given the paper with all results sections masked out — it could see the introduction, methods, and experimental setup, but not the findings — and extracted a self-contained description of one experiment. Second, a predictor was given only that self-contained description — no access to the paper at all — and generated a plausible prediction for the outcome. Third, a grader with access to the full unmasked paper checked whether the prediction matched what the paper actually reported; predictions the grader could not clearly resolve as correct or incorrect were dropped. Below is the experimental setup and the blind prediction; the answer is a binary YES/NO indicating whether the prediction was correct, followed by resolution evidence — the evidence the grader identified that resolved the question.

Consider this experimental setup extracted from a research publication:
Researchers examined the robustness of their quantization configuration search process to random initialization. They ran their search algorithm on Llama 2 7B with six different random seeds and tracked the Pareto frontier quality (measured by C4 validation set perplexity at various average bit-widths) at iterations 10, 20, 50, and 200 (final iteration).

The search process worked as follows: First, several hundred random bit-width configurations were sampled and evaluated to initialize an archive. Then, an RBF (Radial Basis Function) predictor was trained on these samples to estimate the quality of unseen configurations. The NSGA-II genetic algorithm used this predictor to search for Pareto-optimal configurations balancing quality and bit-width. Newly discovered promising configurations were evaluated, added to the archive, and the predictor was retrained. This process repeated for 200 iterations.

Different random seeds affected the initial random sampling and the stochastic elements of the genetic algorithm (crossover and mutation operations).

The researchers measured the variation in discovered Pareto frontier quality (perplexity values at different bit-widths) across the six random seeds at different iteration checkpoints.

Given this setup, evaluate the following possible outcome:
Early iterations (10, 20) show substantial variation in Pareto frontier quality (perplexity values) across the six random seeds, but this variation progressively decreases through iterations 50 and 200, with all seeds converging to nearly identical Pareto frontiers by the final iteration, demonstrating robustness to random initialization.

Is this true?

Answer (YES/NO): YES